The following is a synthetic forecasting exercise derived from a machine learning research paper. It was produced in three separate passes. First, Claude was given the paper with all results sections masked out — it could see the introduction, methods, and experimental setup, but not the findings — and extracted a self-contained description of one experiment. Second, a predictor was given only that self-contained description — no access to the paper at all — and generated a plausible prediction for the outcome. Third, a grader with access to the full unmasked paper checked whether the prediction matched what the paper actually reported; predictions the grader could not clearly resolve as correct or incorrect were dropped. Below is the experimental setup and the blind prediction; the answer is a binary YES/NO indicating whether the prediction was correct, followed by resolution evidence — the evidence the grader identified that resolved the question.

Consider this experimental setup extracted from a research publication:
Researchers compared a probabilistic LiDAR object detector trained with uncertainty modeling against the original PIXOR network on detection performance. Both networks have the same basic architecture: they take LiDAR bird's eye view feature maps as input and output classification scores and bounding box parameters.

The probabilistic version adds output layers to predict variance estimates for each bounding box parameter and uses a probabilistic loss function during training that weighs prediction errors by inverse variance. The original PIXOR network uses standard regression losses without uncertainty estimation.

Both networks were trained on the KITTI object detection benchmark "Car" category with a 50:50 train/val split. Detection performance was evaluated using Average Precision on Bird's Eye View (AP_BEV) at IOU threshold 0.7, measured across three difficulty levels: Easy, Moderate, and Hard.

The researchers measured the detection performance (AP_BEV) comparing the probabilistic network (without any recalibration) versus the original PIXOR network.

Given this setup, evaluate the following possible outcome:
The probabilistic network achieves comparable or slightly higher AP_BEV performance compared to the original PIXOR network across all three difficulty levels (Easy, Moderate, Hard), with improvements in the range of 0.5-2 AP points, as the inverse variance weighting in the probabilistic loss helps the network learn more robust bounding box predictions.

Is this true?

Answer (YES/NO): NO